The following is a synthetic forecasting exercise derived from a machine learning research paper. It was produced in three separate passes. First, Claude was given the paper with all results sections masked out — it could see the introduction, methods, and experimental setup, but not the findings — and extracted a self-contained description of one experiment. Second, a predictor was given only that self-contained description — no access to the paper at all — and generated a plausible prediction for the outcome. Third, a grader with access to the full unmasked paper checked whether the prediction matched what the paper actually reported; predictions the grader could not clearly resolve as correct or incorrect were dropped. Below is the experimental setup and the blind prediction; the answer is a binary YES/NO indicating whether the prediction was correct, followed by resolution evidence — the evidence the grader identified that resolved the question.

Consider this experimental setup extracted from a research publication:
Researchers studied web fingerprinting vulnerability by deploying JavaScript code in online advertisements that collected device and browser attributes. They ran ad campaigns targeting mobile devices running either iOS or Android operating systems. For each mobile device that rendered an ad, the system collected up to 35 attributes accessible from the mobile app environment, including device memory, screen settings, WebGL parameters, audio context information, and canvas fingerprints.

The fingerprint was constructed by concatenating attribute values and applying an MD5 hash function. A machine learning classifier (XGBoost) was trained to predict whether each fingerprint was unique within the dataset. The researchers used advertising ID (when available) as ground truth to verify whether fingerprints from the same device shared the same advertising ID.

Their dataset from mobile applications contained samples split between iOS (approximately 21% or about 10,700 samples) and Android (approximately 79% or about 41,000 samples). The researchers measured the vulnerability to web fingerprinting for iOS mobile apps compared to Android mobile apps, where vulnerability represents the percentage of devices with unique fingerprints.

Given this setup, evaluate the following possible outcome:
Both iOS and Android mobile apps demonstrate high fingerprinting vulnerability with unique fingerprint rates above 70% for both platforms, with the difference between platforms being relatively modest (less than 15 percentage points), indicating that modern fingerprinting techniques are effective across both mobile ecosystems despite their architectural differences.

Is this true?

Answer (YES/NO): NO